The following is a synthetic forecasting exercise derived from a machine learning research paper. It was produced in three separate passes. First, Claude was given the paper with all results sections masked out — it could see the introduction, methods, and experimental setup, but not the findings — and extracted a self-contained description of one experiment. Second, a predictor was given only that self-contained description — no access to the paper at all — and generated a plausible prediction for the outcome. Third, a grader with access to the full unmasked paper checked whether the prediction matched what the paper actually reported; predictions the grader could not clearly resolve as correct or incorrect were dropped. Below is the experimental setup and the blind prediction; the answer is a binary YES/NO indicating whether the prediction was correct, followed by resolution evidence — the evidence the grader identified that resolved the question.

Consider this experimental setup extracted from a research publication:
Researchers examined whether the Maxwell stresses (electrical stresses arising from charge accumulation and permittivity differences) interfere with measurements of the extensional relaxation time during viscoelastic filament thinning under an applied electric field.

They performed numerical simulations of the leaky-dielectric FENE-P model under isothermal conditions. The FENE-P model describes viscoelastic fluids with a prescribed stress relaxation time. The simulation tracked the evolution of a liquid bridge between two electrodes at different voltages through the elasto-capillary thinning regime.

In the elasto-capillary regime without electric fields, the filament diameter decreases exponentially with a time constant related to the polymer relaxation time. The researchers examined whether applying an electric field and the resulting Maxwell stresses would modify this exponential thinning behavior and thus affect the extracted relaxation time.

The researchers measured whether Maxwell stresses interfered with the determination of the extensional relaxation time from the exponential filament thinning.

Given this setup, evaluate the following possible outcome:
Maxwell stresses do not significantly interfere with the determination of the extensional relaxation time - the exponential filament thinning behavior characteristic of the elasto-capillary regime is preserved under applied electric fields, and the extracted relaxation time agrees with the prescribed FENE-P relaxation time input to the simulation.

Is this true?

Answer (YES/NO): YES